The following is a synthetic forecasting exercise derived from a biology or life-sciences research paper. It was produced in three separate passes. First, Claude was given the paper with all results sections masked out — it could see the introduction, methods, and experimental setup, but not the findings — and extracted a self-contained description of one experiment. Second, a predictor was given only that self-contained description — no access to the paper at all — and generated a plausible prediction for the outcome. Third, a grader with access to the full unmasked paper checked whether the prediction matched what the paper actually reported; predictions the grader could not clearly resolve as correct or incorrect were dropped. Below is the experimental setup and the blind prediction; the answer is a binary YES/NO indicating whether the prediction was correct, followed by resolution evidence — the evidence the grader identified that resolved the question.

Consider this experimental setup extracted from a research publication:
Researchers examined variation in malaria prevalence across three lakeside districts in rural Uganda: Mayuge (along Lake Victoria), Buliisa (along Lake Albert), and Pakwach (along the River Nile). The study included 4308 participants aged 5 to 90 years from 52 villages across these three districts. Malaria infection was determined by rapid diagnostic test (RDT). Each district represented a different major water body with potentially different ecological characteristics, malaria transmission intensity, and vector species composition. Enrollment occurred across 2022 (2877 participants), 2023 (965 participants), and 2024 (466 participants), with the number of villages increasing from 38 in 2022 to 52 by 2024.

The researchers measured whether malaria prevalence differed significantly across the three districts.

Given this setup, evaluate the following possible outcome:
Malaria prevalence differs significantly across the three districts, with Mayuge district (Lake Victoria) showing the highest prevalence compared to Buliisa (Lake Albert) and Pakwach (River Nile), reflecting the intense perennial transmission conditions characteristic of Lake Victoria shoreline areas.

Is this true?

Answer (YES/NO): NO